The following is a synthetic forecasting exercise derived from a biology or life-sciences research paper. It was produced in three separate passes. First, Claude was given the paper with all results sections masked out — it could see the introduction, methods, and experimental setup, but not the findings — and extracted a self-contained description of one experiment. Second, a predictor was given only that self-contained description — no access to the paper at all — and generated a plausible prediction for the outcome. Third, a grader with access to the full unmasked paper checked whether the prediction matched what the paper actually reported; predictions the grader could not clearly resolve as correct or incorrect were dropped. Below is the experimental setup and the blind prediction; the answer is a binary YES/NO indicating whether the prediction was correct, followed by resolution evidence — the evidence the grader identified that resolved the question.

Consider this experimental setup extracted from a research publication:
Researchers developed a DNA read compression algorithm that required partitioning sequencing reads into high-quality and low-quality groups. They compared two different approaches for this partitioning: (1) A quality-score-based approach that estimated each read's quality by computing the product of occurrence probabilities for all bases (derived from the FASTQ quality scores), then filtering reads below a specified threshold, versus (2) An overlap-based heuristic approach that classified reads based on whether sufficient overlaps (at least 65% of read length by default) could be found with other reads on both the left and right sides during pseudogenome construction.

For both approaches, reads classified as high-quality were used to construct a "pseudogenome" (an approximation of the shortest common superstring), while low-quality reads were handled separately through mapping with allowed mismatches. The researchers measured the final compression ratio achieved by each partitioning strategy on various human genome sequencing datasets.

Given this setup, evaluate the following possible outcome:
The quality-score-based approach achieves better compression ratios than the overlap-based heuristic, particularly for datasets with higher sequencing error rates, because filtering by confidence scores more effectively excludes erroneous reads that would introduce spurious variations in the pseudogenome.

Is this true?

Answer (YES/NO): NO